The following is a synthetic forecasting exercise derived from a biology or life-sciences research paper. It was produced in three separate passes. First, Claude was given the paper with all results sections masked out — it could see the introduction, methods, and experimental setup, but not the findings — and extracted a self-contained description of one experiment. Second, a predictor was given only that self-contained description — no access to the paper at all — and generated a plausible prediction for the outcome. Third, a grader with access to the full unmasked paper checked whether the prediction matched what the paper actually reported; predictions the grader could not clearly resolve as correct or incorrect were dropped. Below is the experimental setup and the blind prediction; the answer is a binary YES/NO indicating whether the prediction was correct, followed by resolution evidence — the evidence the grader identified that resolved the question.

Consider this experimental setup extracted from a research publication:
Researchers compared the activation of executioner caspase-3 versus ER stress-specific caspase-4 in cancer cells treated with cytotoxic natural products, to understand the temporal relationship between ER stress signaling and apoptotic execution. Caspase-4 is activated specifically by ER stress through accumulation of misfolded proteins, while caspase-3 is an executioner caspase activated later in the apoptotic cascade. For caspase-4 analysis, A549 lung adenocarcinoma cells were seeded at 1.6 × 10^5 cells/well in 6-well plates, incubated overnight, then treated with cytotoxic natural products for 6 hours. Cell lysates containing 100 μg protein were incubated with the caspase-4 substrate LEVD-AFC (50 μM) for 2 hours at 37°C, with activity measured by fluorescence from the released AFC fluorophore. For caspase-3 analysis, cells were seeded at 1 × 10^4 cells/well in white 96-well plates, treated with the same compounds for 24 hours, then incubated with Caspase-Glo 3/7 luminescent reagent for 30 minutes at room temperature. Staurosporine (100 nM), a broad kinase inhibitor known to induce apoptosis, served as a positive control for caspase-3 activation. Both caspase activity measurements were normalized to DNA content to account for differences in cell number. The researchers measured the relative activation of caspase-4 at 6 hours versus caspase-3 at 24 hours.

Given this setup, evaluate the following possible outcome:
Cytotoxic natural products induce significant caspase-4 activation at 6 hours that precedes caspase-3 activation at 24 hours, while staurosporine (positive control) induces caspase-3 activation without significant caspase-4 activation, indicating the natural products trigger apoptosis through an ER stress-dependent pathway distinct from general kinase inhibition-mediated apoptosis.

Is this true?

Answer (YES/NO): NO